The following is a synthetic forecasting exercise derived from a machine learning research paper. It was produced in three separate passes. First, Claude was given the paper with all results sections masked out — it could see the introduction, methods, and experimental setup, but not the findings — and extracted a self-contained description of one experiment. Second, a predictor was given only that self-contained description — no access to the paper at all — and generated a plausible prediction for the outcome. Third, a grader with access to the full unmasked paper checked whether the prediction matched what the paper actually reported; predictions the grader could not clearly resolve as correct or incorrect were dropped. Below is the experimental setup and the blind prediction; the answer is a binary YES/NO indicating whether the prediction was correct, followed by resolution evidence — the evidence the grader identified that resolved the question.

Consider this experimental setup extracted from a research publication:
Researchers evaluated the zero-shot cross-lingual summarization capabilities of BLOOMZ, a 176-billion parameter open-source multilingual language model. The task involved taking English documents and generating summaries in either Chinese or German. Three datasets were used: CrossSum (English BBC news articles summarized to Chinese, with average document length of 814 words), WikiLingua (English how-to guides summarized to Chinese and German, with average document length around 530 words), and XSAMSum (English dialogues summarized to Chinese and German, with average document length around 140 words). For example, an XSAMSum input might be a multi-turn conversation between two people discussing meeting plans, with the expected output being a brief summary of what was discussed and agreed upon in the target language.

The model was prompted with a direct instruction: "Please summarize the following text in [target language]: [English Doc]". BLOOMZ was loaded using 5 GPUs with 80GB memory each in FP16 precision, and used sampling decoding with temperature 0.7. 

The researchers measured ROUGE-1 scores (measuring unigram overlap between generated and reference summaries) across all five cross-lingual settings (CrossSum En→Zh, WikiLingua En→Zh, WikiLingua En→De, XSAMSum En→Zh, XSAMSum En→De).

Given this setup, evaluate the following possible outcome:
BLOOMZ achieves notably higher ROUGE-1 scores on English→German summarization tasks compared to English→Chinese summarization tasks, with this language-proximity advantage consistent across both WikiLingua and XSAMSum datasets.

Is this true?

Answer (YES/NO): NO